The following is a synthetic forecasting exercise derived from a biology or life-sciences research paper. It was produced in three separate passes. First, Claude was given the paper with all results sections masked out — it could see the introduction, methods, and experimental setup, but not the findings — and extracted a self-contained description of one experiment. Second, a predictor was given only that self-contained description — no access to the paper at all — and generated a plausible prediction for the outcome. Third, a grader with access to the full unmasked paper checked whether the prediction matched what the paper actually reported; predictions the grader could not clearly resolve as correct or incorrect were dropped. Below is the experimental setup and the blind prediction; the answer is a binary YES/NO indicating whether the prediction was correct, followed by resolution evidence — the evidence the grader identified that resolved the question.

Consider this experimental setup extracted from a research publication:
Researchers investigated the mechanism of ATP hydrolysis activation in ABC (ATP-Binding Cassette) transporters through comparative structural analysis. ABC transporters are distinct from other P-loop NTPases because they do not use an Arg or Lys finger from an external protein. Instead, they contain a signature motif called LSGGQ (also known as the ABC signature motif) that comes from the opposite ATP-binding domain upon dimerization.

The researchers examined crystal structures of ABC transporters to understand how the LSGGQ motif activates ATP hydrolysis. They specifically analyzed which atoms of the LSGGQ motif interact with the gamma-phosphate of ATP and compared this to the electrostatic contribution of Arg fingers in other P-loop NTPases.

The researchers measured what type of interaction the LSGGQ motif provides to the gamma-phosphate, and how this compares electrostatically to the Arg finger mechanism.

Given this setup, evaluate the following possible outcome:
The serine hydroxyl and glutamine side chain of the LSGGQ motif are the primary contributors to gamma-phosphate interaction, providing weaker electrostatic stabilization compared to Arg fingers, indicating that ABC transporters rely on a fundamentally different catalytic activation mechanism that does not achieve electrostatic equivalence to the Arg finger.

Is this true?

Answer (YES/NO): NO